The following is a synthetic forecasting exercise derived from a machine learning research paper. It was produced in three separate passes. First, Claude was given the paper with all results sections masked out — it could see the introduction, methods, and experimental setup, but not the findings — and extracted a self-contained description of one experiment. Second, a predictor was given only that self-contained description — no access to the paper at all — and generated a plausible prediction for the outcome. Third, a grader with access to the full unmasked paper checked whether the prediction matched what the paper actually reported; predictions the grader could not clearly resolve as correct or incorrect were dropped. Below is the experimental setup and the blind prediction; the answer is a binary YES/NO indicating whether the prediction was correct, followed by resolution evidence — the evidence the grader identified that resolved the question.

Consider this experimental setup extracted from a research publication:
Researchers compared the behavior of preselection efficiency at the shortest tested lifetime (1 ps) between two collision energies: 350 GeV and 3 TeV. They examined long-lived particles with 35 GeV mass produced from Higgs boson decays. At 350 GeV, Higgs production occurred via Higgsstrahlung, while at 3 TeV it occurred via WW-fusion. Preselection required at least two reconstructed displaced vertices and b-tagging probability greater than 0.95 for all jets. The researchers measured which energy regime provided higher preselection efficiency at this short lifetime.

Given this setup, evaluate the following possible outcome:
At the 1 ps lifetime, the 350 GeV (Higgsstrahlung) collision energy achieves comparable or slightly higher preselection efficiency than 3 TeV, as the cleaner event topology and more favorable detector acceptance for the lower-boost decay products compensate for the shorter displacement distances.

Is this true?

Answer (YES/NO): YES